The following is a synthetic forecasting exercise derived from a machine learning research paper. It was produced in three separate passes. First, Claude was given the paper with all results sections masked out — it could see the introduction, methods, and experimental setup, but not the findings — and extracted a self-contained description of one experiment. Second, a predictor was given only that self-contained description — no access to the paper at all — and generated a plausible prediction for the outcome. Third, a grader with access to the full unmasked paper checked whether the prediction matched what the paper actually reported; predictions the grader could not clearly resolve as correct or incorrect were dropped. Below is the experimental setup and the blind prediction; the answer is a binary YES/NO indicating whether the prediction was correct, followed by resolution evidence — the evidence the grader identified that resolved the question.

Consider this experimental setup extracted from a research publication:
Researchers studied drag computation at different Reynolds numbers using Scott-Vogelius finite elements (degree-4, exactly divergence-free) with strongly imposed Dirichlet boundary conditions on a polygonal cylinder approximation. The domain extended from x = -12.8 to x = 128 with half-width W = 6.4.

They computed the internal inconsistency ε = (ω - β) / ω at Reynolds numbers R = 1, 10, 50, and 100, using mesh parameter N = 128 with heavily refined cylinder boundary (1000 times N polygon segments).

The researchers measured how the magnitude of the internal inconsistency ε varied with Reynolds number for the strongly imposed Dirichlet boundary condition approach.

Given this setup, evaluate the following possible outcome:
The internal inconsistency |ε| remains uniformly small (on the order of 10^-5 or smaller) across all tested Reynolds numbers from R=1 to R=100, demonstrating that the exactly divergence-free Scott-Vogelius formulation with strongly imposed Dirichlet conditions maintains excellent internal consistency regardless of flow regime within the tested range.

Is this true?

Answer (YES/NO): NO